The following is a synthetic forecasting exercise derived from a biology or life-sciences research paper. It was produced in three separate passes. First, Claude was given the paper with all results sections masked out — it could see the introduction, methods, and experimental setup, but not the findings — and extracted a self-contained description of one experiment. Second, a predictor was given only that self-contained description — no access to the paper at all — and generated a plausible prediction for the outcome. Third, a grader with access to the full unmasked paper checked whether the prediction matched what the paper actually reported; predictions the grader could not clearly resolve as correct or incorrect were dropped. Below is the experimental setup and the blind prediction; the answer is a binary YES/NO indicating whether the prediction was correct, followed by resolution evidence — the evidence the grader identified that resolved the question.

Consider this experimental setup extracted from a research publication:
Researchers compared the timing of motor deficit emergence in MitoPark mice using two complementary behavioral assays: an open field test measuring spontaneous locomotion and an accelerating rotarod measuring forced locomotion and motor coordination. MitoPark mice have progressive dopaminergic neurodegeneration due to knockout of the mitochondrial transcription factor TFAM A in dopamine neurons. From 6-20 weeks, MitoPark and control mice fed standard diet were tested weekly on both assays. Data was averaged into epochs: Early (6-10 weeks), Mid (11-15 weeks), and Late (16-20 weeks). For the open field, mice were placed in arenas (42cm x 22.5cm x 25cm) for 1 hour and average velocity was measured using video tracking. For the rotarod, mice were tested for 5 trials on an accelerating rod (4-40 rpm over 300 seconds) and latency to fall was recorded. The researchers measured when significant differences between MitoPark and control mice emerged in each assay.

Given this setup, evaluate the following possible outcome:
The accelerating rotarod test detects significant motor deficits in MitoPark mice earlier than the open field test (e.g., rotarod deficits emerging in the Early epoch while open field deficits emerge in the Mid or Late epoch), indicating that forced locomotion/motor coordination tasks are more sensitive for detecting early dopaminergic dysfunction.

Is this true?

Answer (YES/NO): NO